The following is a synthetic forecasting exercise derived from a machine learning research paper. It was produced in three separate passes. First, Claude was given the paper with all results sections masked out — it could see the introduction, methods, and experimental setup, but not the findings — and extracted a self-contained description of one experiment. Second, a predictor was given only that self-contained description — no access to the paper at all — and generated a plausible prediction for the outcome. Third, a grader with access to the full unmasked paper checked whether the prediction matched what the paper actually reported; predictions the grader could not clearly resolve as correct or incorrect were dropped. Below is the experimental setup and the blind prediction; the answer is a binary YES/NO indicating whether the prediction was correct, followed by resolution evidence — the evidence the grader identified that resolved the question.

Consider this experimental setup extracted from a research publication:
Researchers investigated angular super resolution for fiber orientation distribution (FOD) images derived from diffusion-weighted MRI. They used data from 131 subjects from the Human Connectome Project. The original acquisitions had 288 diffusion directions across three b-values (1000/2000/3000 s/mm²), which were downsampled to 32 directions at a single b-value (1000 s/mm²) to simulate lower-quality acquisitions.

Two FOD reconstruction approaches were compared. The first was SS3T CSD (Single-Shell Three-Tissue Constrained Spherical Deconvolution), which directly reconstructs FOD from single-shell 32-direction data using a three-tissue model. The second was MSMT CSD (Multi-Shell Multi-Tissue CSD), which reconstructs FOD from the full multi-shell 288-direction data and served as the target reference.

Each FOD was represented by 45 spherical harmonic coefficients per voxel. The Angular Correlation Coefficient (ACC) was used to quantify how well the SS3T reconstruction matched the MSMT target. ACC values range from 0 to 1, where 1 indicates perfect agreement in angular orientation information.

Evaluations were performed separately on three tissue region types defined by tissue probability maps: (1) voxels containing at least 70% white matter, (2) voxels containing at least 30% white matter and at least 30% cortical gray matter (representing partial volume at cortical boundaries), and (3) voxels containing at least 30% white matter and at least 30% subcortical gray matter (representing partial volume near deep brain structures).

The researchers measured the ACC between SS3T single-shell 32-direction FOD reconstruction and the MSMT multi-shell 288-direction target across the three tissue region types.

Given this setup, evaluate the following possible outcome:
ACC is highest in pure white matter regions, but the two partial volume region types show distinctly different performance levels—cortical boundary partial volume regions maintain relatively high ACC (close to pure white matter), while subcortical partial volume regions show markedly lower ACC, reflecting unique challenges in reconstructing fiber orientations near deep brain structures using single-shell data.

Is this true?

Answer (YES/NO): NO